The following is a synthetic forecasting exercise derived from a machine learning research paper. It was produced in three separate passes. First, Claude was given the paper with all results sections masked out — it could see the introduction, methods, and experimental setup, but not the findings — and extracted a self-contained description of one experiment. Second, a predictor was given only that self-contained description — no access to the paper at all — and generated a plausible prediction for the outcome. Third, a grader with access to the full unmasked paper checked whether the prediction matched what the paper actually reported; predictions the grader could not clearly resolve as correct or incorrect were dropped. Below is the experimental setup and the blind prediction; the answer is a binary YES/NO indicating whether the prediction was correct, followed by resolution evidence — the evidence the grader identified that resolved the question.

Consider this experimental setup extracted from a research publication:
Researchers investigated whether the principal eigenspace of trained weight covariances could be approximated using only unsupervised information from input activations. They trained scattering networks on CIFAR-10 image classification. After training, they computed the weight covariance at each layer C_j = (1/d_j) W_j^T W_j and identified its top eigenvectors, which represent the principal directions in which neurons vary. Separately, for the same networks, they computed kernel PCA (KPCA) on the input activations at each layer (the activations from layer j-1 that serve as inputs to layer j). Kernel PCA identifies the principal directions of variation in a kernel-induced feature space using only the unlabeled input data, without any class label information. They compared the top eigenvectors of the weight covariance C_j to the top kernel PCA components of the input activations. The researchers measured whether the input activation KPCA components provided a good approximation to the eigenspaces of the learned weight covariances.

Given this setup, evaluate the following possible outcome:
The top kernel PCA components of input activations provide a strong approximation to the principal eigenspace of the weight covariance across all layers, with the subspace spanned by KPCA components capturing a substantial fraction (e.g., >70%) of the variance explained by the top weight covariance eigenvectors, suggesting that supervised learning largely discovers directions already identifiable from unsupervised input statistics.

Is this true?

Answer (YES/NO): NO